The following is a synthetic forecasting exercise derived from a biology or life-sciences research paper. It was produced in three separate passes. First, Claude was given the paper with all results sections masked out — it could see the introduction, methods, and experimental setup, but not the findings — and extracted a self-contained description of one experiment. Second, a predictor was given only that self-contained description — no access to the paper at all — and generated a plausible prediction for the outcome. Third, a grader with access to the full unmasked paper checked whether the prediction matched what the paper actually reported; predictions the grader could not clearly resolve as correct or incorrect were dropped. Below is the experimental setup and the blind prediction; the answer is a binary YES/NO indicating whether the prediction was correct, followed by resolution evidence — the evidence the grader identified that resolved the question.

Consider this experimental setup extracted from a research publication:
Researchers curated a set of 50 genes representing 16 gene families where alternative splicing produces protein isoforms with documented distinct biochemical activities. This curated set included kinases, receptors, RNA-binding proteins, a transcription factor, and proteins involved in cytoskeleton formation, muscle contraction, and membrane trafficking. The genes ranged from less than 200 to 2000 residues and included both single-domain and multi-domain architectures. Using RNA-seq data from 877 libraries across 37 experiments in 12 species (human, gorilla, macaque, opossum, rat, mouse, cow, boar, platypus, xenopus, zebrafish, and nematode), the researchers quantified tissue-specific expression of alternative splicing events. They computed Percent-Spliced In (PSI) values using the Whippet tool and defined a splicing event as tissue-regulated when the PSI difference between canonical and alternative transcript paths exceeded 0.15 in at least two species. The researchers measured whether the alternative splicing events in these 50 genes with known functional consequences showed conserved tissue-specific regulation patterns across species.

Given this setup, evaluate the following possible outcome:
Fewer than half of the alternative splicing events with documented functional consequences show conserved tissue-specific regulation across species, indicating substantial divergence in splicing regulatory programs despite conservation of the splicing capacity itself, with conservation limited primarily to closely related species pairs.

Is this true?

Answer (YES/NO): NO